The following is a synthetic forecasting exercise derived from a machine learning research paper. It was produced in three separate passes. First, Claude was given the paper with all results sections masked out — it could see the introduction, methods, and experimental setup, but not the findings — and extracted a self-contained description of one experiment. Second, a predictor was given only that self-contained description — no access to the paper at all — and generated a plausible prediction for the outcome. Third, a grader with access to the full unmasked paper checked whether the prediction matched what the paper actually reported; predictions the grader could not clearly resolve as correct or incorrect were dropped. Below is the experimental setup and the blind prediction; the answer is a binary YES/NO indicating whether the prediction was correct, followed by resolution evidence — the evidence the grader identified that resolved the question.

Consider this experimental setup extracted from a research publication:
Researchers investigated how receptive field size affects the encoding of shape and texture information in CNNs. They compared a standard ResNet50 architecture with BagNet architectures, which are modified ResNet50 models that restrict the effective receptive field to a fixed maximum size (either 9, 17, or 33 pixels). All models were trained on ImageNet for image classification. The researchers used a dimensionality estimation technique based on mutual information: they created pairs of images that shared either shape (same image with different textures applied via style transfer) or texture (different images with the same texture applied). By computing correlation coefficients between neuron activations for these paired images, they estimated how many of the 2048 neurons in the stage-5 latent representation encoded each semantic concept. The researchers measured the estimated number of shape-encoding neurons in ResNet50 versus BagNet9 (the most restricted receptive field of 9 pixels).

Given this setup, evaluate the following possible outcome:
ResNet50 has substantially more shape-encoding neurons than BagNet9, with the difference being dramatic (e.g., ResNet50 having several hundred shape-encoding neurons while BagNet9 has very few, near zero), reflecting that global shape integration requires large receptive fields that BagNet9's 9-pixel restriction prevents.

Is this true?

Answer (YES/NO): NO